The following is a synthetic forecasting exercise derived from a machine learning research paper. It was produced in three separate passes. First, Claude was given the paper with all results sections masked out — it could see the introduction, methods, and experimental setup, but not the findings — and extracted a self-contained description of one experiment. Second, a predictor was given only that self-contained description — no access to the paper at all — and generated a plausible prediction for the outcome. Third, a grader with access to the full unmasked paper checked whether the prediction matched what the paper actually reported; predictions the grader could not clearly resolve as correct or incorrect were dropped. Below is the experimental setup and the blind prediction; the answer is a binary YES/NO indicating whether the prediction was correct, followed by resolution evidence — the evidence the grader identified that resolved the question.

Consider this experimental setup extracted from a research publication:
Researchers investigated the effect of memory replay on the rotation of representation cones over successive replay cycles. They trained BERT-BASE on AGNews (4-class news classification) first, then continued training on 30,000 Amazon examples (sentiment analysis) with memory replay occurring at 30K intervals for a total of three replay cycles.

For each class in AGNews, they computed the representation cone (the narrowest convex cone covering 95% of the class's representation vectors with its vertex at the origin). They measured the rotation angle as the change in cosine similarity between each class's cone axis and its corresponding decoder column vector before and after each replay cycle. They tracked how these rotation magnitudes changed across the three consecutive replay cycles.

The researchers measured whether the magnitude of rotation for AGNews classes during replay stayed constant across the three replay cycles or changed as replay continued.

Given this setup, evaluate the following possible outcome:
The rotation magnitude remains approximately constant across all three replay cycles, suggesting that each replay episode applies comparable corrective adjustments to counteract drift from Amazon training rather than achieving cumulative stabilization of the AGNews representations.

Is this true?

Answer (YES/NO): NO